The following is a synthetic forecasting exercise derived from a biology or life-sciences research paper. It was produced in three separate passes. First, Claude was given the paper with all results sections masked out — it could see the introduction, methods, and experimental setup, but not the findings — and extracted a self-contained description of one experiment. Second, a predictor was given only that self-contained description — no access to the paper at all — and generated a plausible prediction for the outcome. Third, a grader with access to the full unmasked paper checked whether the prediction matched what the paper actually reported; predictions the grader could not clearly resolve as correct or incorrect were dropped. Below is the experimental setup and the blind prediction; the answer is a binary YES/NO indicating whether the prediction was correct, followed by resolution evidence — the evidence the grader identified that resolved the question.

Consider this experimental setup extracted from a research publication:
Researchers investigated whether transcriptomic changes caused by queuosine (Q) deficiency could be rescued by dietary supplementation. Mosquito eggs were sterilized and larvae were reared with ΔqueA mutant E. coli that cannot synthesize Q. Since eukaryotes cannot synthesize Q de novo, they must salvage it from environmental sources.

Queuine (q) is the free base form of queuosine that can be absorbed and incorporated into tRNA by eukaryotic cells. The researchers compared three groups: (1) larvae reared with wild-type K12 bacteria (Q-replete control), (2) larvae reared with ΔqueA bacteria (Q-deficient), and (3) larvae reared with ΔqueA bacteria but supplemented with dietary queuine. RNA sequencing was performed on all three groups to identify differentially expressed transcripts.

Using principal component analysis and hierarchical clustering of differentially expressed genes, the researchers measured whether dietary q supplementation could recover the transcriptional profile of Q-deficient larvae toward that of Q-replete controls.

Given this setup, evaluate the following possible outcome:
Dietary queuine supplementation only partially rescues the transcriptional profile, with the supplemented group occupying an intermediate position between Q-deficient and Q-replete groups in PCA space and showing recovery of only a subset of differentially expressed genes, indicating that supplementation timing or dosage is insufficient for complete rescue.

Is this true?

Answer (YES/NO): NO